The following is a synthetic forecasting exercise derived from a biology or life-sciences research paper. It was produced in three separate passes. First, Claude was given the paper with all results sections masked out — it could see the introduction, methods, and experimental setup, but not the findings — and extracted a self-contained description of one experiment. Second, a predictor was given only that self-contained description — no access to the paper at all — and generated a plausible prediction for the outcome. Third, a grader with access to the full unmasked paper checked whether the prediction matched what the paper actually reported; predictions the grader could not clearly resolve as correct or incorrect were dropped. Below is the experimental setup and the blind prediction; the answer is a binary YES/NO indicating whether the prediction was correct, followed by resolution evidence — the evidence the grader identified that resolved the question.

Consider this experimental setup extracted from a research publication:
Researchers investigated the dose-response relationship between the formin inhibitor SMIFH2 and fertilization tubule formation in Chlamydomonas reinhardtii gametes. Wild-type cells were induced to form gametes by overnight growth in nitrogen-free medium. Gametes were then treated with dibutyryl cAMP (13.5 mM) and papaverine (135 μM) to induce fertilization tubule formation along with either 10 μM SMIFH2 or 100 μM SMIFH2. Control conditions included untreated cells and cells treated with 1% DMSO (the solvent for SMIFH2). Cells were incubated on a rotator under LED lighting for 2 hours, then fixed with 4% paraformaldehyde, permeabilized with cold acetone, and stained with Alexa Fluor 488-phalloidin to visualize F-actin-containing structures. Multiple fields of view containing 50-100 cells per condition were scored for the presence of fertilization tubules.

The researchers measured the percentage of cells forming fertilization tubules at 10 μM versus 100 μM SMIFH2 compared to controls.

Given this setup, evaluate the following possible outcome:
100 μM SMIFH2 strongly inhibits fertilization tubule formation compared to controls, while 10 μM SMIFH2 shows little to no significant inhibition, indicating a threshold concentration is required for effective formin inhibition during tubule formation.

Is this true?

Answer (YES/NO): YES